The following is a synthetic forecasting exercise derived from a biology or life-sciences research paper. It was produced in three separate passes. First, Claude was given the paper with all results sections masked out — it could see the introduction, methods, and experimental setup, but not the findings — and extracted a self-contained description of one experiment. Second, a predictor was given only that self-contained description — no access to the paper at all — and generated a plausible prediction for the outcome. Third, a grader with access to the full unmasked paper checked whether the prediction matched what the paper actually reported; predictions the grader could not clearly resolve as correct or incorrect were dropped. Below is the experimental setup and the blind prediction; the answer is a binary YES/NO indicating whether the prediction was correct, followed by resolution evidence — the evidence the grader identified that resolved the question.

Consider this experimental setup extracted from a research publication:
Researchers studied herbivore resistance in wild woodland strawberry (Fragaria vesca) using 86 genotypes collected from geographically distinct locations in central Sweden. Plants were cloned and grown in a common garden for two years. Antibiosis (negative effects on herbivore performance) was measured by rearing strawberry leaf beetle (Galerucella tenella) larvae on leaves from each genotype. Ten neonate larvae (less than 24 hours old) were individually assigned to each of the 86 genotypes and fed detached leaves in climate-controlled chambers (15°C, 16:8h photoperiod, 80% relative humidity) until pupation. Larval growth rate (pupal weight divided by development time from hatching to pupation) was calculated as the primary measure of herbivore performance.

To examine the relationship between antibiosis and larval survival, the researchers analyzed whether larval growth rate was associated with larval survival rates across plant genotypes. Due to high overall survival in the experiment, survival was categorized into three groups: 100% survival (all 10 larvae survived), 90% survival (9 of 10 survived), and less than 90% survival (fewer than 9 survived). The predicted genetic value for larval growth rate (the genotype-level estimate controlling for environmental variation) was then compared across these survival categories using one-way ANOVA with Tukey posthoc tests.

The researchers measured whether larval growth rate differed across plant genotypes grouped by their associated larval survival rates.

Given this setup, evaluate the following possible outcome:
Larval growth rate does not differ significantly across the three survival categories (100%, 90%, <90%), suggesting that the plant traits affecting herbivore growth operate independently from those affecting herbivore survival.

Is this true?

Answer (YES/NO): NO